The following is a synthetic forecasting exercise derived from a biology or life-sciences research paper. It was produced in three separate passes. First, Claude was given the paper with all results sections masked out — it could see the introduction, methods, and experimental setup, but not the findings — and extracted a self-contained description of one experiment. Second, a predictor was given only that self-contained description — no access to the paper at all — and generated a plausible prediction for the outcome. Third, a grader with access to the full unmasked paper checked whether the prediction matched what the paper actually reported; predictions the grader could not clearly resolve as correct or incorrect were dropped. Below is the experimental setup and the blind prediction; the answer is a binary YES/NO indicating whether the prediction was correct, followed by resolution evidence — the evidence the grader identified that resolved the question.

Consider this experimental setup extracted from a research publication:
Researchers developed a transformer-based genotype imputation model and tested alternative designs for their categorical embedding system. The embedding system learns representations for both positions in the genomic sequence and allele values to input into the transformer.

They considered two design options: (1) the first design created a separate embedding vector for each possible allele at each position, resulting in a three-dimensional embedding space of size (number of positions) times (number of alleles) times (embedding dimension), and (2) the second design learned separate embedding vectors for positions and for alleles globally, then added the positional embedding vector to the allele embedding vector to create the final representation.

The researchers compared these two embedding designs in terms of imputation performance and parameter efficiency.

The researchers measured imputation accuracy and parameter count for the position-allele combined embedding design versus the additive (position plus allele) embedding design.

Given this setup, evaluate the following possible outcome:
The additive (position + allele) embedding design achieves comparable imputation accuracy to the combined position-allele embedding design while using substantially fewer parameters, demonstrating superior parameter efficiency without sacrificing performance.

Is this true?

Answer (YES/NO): YES